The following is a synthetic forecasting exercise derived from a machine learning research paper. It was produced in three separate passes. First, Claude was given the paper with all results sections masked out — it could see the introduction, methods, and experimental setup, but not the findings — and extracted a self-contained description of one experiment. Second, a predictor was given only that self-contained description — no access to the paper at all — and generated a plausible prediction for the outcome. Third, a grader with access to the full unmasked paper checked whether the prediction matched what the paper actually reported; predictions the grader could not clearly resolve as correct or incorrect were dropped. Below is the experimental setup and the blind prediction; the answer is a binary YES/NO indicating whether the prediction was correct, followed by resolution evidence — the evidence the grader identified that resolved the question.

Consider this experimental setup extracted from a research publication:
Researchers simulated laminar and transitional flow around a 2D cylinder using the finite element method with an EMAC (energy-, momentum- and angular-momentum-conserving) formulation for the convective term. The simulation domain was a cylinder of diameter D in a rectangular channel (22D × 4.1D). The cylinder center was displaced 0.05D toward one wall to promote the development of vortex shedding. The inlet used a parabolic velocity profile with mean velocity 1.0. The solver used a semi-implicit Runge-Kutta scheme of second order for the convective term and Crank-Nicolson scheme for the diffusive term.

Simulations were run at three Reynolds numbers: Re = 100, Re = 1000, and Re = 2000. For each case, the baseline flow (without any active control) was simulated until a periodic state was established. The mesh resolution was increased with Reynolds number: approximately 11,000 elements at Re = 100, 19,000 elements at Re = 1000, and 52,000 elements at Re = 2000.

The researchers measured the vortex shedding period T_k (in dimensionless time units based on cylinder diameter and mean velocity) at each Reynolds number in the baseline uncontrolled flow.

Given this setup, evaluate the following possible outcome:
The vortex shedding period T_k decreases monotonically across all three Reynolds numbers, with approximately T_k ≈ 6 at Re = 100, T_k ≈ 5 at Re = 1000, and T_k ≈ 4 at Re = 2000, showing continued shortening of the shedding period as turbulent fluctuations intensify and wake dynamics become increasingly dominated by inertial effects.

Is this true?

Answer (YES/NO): NO